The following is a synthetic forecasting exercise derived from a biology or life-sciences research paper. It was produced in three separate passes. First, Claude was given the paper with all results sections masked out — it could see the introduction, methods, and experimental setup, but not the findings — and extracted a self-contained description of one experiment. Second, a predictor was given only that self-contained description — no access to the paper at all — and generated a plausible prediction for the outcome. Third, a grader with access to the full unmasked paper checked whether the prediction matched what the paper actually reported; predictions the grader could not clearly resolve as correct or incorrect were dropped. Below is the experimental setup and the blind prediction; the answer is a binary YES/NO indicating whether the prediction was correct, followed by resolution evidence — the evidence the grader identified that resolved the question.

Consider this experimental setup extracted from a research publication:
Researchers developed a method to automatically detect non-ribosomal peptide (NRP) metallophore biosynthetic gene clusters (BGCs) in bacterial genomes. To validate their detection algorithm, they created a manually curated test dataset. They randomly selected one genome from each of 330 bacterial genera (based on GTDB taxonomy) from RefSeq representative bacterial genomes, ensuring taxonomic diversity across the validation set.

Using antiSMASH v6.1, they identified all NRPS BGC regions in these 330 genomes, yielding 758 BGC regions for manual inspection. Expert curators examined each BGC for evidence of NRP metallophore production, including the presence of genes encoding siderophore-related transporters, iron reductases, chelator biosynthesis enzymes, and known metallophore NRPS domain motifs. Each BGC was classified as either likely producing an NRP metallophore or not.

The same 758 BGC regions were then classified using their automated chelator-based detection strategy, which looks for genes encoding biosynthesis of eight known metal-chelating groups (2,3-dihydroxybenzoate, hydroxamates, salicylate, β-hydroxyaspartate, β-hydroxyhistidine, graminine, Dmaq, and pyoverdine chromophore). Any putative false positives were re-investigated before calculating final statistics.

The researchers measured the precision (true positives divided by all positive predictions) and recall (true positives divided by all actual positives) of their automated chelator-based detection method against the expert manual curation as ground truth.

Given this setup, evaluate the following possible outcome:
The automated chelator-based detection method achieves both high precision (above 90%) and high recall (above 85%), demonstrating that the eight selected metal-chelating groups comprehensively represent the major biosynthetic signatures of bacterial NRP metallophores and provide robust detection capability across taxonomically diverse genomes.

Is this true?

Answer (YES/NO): NO